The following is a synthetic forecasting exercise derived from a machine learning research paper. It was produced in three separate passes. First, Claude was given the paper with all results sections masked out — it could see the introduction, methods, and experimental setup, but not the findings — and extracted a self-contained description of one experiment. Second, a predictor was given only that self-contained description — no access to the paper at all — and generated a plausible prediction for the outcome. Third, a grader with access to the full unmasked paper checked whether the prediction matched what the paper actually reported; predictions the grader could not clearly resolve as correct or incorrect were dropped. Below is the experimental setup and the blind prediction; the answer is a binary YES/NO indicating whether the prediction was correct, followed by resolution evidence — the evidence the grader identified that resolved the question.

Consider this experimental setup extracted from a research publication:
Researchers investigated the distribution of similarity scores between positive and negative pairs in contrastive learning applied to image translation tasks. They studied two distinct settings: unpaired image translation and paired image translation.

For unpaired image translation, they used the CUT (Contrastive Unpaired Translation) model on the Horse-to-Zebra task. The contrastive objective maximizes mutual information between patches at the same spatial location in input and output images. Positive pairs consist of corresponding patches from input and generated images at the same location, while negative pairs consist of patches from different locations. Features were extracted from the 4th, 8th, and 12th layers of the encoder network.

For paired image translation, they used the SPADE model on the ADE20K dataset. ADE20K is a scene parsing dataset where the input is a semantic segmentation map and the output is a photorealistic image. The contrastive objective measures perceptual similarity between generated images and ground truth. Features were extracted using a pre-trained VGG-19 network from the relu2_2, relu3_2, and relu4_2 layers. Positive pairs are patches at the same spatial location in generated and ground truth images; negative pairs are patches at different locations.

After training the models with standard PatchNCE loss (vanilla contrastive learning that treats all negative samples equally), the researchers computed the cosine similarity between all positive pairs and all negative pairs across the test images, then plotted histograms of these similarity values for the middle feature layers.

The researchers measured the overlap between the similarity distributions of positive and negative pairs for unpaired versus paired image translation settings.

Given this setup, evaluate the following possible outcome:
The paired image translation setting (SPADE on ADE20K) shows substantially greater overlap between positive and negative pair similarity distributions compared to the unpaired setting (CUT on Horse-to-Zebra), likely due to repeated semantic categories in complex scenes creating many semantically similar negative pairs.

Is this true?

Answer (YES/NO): YES